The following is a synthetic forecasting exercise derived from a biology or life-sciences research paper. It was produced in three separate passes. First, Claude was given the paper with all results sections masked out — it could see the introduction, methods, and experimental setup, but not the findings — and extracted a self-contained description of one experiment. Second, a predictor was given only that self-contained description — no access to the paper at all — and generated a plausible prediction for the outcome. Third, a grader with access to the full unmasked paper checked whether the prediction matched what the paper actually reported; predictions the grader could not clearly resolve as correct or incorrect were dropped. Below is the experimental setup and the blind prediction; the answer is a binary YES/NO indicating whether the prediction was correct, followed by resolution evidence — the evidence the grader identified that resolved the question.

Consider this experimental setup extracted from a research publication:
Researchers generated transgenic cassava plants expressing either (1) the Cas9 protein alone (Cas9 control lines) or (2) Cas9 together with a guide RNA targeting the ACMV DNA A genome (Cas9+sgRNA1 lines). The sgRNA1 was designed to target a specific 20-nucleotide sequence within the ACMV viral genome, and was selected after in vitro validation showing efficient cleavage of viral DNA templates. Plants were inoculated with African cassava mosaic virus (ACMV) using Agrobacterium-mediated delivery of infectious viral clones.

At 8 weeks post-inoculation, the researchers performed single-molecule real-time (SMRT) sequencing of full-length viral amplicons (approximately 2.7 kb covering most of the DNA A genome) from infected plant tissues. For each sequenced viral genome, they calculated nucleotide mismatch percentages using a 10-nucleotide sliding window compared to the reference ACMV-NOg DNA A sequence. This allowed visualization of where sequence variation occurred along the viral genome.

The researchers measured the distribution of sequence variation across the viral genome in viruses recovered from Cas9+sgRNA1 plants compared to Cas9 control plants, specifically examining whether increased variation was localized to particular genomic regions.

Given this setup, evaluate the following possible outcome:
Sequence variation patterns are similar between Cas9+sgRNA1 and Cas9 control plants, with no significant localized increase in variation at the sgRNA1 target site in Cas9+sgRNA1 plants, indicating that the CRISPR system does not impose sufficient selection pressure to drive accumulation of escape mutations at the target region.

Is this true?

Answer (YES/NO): NO